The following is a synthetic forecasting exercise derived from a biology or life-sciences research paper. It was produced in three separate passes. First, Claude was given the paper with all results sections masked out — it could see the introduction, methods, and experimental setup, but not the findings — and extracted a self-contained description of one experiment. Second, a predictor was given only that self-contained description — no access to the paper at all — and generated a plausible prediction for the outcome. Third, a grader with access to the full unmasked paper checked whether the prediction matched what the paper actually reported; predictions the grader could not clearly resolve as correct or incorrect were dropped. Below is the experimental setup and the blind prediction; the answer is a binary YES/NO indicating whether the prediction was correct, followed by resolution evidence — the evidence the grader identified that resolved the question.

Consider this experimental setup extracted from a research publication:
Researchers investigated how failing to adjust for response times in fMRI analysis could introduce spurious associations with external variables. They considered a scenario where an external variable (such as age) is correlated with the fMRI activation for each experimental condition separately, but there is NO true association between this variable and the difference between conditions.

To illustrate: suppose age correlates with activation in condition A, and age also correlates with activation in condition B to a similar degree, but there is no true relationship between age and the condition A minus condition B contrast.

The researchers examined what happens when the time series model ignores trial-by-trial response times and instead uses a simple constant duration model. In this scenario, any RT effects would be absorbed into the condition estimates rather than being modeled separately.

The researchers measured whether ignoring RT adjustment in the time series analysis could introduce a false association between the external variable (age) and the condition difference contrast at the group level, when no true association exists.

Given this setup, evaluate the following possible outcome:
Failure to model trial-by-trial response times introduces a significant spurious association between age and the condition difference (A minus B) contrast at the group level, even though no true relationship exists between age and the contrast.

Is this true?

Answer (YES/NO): YES